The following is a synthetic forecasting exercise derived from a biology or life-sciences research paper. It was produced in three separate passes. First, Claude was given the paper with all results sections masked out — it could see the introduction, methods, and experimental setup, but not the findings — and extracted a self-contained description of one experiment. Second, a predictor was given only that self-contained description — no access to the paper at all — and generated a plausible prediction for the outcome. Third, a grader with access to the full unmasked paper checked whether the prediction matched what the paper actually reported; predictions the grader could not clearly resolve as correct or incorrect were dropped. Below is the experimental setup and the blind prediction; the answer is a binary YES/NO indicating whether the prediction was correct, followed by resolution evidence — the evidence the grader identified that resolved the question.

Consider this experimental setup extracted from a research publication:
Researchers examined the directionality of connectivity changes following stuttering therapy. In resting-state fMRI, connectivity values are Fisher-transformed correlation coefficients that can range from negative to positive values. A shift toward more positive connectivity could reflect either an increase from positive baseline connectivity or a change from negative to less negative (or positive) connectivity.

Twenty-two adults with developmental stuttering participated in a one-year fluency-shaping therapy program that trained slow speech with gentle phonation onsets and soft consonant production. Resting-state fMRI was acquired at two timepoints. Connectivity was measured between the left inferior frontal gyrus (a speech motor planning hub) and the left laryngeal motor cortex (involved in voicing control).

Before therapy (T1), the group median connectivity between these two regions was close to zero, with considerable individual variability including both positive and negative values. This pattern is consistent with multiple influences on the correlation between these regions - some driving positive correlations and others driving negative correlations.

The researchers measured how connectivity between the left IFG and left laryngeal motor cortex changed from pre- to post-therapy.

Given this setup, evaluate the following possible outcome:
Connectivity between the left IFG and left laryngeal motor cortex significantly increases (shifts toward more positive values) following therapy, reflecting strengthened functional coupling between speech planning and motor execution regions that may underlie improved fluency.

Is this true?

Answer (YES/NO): YES